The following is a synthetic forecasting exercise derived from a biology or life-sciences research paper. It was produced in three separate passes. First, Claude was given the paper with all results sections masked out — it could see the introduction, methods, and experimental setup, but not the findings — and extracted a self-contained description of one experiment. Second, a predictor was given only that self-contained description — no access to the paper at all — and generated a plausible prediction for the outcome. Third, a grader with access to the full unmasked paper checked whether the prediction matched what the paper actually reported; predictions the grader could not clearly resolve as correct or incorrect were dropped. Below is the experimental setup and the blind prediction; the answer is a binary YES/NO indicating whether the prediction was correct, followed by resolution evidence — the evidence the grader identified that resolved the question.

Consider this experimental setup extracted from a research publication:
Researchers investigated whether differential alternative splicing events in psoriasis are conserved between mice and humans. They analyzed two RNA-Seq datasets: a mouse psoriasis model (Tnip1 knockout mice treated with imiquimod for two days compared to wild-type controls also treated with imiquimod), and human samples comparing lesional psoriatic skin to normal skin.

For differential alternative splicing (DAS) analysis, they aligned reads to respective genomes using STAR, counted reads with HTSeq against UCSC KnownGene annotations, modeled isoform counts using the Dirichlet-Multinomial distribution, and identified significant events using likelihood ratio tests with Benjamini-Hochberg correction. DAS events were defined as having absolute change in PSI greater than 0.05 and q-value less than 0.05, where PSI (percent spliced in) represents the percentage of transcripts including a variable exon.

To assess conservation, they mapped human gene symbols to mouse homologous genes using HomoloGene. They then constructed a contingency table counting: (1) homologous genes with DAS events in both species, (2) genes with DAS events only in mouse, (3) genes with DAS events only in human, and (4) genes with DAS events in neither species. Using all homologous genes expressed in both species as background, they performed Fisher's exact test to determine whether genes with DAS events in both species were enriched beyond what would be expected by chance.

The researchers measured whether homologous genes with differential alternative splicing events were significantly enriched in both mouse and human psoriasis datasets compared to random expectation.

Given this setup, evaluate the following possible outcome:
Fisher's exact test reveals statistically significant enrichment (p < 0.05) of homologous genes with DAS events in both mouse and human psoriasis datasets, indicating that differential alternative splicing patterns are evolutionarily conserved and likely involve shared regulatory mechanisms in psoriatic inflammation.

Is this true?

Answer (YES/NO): YES